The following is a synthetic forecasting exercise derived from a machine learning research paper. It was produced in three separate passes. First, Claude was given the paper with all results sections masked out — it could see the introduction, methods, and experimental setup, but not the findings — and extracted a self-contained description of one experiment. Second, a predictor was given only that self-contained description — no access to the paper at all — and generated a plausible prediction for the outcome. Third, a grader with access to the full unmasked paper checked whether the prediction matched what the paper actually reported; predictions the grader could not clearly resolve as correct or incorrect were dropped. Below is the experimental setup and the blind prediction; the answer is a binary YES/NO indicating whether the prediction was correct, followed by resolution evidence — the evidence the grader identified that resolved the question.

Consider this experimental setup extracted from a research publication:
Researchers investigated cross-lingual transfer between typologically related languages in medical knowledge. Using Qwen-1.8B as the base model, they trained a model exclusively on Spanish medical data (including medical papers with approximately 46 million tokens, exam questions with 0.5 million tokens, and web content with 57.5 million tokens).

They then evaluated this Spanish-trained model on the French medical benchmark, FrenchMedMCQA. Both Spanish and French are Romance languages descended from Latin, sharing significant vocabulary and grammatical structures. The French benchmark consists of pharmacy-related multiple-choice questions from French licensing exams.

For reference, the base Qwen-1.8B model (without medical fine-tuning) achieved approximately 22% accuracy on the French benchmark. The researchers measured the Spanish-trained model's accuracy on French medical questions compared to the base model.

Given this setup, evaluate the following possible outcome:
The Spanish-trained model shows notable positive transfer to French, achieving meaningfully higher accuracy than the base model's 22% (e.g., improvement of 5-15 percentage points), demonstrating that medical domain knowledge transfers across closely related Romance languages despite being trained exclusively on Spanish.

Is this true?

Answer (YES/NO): YES